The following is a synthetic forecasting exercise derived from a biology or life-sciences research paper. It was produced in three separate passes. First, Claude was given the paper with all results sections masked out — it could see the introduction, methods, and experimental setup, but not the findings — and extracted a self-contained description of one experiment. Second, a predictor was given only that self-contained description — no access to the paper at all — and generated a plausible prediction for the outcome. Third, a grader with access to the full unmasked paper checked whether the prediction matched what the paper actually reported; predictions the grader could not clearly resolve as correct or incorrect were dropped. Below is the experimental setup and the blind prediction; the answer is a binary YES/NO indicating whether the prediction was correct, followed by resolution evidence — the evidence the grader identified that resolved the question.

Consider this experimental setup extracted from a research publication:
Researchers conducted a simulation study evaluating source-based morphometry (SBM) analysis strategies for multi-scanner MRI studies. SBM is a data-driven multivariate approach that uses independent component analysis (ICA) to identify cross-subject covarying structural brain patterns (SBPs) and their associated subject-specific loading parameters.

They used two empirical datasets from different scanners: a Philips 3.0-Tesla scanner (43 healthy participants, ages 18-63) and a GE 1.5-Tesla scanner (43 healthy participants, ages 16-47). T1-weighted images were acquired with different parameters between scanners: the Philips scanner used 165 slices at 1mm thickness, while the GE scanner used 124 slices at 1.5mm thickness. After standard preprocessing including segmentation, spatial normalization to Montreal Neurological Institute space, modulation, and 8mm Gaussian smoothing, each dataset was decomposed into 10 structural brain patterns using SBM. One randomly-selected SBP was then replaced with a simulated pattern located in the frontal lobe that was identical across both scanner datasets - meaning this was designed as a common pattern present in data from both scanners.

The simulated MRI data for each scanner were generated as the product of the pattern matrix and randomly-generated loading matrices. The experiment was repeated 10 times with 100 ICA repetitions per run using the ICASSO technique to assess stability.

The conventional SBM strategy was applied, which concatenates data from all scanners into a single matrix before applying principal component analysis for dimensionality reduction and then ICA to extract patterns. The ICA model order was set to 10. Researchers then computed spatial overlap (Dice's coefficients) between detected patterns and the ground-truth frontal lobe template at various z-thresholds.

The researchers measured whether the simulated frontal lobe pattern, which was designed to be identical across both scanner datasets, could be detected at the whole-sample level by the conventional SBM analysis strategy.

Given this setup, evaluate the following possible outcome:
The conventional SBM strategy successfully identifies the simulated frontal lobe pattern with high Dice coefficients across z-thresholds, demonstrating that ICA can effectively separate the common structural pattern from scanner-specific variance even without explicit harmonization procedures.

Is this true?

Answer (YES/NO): NO